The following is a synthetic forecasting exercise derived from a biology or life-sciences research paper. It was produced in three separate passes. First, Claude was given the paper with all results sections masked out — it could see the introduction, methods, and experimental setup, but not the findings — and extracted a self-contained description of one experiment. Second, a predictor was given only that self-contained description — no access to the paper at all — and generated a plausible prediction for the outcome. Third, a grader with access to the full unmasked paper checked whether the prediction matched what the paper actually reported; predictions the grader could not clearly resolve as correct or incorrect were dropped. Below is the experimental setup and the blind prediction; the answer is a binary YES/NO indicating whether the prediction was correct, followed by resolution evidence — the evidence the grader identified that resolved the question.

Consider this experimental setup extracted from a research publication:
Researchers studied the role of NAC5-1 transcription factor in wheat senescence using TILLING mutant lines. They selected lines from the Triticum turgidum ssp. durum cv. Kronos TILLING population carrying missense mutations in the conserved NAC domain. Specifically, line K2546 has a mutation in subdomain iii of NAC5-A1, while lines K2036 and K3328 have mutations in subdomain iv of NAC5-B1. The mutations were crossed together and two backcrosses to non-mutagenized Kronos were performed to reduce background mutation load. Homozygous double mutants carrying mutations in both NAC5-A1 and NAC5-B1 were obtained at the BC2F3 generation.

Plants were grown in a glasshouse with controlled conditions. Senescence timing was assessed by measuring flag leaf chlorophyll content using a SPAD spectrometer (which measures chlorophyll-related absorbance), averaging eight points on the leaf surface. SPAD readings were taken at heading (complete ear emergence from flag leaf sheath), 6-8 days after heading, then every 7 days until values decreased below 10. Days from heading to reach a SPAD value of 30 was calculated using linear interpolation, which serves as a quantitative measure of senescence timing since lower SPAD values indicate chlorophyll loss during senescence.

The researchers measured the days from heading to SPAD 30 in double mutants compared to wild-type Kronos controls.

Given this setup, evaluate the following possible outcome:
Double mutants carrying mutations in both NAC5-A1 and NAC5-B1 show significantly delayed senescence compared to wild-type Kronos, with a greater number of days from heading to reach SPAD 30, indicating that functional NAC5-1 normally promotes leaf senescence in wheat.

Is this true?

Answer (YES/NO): NO